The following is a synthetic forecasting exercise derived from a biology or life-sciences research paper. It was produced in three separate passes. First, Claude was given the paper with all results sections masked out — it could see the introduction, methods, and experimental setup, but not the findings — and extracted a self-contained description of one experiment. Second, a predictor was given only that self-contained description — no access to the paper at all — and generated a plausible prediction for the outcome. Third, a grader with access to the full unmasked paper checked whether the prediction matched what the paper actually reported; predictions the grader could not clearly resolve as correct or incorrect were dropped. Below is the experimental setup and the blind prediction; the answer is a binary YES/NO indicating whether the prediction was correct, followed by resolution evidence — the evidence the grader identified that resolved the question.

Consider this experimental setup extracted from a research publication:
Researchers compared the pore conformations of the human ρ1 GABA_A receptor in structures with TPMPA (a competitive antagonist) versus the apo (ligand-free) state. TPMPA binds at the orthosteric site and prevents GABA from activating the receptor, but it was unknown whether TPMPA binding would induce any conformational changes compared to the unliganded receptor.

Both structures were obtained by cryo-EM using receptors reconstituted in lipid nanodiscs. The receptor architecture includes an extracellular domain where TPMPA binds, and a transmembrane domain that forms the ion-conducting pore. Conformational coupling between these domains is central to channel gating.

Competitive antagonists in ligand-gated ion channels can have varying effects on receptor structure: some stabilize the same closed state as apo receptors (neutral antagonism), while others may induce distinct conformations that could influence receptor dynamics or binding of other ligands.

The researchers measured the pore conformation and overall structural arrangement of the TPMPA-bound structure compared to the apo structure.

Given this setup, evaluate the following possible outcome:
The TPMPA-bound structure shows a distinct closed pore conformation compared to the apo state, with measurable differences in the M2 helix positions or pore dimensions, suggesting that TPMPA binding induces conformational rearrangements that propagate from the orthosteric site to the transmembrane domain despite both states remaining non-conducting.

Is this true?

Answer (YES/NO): NO